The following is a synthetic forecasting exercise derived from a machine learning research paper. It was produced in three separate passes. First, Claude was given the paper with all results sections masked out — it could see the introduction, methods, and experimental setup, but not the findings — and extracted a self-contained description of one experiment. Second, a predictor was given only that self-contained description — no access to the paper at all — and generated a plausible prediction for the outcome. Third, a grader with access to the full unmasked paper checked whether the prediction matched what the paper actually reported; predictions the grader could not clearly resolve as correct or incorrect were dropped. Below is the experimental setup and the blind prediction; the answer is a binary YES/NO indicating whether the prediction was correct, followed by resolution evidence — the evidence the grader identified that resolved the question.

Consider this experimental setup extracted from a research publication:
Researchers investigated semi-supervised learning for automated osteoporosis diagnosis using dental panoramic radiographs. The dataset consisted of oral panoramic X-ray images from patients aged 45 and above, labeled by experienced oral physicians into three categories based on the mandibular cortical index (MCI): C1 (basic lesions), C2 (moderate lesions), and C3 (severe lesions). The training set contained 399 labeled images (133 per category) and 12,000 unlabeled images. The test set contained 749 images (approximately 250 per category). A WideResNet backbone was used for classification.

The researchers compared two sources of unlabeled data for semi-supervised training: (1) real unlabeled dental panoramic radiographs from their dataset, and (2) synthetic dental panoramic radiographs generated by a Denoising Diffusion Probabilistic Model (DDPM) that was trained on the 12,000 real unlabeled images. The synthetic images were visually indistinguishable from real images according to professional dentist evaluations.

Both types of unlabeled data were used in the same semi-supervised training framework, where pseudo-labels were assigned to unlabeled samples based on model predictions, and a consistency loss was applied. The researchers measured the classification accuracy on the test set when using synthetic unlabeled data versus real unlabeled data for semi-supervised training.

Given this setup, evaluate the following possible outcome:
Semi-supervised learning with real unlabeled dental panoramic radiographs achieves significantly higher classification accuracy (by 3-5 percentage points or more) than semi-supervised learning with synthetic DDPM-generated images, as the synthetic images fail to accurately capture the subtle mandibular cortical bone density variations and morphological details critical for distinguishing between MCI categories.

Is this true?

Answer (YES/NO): NO